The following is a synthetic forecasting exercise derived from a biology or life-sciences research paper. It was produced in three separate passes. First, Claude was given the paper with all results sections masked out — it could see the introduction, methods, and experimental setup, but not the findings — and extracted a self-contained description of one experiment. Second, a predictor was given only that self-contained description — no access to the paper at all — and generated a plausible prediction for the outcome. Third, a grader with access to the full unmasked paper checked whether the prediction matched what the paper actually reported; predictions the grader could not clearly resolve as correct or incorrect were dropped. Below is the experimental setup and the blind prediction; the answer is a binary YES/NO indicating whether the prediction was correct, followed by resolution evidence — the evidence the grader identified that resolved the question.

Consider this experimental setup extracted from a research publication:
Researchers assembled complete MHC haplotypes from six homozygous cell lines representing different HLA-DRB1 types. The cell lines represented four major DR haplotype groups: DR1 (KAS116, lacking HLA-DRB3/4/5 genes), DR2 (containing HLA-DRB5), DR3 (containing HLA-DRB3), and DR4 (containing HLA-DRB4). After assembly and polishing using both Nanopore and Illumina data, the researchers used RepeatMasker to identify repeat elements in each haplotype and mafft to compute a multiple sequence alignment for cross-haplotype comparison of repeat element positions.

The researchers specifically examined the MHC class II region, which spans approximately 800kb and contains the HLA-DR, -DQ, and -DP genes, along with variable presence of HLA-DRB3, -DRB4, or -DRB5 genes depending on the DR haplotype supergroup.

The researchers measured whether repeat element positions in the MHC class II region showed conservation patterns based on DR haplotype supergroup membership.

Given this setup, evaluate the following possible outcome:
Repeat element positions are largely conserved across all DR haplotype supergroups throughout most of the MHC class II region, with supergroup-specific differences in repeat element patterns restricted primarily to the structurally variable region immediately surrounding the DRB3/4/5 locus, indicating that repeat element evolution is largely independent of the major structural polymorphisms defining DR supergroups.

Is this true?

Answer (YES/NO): NO